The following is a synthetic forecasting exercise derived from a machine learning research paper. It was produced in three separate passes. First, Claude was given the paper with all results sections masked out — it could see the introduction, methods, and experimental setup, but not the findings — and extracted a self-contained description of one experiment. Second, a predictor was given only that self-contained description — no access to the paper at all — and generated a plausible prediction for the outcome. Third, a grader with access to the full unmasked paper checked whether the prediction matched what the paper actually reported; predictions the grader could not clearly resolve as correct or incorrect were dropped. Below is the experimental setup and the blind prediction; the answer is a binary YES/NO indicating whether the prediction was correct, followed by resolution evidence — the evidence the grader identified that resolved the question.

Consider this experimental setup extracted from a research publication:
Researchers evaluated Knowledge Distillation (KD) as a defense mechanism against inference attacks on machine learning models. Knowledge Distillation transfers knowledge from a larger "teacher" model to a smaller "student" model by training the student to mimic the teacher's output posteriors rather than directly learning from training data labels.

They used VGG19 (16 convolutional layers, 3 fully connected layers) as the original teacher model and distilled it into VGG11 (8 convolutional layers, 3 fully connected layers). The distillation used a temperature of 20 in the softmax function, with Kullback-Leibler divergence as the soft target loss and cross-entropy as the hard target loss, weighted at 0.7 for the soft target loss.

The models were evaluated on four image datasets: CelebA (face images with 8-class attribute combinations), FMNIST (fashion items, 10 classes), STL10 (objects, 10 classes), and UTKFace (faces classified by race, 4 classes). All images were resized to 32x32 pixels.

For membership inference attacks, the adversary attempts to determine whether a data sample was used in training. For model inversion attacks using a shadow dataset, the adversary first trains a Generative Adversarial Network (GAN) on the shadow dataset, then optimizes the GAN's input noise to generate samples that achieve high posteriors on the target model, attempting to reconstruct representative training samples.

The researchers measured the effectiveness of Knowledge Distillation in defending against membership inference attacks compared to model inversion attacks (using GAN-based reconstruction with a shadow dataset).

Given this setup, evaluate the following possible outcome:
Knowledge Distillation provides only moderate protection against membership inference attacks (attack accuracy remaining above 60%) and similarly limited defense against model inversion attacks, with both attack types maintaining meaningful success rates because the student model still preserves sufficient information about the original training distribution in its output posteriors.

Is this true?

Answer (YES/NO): NO